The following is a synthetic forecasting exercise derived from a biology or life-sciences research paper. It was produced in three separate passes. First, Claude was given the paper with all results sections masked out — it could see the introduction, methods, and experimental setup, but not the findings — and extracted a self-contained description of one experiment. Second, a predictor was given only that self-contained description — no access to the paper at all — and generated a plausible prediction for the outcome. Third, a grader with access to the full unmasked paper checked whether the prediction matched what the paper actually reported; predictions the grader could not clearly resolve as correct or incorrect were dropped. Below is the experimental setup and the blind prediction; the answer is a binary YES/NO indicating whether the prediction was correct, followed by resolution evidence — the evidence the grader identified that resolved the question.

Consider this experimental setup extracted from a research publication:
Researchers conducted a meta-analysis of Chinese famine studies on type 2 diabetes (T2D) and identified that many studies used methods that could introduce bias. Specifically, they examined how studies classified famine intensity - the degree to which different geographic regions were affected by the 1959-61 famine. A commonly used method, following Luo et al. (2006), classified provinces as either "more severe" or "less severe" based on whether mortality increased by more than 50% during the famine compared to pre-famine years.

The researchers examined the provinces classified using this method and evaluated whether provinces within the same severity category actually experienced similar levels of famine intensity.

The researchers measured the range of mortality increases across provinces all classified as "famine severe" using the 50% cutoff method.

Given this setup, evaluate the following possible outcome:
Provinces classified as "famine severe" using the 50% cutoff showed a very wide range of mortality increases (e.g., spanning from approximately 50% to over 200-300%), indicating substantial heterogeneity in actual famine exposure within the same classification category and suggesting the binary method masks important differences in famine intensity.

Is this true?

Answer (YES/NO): YES